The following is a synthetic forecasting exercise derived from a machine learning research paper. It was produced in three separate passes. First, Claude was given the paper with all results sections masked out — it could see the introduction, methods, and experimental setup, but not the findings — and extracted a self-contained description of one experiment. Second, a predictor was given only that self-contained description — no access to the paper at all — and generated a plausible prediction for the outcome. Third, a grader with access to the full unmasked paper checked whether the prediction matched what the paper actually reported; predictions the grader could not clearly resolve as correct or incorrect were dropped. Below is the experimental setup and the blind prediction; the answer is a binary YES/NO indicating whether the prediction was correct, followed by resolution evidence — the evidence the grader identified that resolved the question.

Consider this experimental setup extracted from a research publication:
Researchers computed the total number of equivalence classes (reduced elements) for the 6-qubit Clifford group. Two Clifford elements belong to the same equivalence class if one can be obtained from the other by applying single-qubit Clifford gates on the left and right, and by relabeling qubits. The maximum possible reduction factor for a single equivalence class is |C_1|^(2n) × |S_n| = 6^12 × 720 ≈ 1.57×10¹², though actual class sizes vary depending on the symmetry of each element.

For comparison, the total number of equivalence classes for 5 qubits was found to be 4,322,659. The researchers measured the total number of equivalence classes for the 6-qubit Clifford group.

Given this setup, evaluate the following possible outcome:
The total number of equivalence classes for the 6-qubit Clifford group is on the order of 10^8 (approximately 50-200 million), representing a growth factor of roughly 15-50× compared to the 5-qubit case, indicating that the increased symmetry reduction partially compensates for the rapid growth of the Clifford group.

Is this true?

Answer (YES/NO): NO